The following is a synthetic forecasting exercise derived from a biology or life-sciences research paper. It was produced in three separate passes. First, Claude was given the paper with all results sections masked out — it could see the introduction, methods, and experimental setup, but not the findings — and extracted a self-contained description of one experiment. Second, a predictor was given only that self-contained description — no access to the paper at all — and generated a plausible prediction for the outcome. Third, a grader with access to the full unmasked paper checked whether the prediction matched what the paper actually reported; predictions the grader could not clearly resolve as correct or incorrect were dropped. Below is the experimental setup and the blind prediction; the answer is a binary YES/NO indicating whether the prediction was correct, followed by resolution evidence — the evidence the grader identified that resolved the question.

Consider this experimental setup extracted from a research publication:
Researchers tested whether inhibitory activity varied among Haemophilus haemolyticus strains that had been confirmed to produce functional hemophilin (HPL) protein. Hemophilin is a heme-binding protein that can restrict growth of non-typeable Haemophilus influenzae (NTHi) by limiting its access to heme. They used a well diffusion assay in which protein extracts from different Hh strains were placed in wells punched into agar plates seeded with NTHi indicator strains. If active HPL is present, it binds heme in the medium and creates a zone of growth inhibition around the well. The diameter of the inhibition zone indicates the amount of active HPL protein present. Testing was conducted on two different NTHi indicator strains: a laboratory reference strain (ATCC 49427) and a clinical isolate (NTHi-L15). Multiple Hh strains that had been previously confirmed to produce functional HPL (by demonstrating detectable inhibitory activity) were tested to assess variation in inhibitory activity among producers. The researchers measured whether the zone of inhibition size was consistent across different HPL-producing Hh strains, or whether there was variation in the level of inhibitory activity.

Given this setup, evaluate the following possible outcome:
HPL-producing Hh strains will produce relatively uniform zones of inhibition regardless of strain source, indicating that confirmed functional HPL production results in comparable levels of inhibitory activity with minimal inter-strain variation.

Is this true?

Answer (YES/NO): NO